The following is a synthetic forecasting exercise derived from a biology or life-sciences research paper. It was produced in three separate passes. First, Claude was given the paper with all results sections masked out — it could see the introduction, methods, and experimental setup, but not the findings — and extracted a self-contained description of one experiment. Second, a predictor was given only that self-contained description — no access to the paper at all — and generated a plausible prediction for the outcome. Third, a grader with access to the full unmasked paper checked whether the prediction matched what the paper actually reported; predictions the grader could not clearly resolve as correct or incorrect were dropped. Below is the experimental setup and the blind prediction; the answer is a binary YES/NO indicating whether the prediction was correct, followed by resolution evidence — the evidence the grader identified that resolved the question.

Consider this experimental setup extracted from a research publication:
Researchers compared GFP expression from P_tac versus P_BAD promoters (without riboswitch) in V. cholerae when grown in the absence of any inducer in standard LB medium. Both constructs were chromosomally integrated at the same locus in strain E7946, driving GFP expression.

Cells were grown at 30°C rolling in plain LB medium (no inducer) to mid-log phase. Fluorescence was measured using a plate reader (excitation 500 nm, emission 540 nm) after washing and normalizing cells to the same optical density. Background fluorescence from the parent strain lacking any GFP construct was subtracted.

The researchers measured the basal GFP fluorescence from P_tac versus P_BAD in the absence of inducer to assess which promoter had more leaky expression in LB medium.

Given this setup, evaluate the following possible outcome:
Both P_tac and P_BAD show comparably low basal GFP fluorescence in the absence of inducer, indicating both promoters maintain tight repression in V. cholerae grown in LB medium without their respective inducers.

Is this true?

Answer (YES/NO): NO